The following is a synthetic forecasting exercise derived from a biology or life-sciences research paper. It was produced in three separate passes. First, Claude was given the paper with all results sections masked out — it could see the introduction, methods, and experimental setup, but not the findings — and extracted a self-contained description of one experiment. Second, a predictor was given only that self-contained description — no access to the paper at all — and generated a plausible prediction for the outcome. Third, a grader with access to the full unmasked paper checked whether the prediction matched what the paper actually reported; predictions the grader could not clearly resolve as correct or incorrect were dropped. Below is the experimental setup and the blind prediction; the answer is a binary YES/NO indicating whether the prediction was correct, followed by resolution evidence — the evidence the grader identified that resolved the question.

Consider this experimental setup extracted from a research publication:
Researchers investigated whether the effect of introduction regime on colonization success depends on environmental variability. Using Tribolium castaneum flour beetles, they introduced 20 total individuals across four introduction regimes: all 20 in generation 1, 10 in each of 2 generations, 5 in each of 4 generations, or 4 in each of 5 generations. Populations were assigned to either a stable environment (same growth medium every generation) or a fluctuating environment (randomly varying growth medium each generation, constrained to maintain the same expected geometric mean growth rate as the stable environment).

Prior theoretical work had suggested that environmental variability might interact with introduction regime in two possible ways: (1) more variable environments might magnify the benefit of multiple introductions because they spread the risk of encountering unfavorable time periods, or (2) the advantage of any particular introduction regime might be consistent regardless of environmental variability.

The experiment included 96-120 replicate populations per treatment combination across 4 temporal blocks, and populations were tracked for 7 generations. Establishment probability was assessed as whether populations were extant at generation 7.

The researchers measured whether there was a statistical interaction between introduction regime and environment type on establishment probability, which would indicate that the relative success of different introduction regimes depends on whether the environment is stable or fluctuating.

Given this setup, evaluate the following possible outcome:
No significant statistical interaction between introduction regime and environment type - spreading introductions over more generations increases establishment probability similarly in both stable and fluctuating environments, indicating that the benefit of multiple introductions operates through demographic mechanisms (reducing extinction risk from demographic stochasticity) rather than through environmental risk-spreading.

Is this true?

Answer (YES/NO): YES